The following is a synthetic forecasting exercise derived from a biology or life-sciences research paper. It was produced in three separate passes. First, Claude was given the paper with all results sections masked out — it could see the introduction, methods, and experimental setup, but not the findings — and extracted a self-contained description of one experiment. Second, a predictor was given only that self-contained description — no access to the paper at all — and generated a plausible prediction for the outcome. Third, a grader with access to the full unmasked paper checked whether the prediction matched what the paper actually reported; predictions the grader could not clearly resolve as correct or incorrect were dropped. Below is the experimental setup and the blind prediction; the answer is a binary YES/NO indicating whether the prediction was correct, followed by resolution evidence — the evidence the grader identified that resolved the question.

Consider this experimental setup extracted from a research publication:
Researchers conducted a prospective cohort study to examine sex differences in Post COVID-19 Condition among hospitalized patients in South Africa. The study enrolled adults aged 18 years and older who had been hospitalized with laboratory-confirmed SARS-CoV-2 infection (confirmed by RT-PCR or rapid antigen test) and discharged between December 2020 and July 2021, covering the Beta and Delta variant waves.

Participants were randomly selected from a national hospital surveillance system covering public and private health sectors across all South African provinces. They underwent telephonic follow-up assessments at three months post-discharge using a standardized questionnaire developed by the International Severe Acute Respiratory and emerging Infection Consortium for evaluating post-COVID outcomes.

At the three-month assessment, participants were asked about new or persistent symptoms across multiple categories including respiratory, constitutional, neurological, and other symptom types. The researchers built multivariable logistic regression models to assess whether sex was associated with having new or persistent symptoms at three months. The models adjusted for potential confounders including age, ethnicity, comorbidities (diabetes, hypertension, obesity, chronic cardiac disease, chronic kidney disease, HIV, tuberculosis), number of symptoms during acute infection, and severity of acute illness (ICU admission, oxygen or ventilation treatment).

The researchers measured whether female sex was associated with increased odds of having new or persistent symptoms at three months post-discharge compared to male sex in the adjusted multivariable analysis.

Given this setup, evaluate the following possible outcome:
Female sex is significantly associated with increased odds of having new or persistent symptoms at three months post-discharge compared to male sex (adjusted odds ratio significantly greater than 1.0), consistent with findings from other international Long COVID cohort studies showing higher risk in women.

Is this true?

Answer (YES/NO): YES